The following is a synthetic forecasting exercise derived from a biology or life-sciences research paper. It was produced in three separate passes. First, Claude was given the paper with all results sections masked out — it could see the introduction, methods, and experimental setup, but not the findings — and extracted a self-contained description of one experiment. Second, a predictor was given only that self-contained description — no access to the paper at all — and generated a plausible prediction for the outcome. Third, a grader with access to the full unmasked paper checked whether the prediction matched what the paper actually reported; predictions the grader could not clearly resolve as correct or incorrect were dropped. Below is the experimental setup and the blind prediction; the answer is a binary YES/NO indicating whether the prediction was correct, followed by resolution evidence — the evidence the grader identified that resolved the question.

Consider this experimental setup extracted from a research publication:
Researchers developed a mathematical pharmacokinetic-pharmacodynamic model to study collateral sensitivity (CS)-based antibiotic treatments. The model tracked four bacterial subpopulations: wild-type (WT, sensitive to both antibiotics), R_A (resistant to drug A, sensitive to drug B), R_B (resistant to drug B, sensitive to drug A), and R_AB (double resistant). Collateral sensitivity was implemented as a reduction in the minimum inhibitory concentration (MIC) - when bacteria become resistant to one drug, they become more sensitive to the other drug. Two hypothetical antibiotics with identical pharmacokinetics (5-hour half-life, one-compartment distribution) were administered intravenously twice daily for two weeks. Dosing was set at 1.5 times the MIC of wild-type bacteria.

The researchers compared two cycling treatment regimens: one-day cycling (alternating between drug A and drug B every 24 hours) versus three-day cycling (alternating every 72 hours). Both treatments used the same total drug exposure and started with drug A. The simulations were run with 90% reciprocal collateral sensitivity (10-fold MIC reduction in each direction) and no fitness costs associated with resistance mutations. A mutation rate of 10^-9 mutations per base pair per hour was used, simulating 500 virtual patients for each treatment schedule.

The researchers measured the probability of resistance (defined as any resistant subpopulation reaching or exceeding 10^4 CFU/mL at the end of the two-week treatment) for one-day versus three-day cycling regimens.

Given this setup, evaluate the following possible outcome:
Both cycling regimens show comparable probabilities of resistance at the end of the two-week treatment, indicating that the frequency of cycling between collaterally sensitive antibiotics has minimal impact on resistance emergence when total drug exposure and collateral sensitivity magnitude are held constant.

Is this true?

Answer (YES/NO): NO